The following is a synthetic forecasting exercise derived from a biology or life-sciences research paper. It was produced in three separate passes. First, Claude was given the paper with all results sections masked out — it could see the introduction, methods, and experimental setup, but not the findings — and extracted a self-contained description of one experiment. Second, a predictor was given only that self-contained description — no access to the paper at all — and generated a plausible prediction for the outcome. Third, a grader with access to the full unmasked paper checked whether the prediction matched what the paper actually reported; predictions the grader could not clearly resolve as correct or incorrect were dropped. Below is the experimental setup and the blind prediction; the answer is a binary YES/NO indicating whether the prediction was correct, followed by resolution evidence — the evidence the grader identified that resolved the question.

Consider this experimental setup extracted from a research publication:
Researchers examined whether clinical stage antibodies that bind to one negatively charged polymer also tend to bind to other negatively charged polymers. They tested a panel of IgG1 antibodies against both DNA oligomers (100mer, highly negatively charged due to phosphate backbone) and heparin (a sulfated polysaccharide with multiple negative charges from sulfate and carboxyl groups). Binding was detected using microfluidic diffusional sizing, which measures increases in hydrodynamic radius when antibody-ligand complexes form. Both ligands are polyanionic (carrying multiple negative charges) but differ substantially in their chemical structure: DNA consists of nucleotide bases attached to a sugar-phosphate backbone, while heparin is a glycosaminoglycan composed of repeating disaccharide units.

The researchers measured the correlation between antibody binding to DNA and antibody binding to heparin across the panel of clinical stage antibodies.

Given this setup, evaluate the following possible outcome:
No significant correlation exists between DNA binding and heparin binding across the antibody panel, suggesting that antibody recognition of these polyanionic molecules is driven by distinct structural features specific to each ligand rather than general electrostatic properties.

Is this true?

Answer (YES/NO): NO